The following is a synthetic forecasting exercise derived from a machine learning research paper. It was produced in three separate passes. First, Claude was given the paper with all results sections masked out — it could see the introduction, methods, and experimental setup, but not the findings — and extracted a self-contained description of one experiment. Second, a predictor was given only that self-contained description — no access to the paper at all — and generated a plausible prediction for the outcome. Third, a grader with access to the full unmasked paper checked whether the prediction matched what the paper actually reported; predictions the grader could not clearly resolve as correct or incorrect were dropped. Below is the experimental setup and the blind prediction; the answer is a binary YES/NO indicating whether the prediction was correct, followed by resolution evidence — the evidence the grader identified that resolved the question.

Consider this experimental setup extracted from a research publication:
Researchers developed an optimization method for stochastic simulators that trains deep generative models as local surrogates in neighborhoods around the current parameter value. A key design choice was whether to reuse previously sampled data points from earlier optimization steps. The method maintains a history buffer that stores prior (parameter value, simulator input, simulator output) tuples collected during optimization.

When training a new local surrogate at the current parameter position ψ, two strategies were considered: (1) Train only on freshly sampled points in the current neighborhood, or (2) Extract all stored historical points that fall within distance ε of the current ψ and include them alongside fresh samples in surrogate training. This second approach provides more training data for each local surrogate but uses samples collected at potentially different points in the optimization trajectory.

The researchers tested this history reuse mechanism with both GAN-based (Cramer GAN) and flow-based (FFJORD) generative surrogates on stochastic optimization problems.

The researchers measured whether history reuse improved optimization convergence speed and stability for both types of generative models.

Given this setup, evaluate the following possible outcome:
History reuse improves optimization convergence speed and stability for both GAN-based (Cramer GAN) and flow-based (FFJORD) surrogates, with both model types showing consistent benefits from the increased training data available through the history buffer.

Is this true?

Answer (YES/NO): YES